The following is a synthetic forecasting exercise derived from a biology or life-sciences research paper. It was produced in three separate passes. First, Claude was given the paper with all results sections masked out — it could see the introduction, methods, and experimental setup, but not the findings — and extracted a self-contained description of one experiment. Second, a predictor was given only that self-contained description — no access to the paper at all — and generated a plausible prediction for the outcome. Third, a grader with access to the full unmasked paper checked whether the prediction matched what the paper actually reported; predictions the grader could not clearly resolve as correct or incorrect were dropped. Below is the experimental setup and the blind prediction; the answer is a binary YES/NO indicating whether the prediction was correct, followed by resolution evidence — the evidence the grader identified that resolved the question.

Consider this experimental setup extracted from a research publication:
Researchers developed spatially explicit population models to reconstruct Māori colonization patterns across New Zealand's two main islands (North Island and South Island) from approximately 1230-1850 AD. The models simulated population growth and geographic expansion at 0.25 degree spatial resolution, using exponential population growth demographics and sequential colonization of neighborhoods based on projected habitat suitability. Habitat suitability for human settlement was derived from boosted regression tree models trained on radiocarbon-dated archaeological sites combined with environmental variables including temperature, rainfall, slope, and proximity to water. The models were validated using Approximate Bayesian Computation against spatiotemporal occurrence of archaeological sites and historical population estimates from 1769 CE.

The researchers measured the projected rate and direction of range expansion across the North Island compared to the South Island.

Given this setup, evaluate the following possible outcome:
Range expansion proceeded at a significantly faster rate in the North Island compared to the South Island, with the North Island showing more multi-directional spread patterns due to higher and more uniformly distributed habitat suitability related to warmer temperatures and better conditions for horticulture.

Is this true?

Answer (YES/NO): NO